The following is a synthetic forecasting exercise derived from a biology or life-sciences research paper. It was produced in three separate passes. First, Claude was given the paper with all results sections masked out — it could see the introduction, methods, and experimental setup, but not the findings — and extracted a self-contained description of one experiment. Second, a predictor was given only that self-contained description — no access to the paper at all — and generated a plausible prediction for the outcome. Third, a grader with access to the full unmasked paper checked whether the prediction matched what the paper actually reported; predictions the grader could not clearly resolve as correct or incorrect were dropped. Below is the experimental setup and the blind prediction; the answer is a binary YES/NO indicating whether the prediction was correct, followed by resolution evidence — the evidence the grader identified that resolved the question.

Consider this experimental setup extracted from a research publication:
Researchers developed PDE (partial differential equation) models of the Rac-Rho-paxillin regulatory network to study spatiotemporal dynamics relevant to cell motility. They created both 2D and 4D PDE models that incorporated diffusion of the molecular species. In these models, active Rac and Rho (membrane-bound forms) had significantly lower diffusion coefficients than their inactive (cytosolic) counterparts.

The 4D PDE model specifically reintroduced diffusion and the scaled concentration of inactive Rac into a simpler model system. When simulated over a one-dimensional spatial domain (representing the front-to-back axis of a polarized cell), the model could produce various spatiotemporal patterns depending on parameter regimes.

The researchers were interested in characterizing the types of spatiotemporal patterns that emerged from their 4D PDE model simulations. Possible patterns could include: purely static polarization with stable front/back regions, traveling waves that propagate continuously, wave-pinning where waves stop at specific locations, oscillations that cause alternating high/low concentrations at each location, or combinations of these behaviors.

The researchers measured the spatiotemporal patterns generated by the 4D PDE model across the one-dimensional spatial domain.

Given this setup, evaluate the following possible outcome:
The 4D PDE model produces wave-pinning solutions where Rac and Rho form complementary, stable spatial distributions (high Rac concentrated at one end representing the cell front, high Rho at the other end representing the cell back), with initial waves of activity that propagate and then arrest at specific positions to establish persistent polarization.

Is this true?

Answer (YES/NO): NO